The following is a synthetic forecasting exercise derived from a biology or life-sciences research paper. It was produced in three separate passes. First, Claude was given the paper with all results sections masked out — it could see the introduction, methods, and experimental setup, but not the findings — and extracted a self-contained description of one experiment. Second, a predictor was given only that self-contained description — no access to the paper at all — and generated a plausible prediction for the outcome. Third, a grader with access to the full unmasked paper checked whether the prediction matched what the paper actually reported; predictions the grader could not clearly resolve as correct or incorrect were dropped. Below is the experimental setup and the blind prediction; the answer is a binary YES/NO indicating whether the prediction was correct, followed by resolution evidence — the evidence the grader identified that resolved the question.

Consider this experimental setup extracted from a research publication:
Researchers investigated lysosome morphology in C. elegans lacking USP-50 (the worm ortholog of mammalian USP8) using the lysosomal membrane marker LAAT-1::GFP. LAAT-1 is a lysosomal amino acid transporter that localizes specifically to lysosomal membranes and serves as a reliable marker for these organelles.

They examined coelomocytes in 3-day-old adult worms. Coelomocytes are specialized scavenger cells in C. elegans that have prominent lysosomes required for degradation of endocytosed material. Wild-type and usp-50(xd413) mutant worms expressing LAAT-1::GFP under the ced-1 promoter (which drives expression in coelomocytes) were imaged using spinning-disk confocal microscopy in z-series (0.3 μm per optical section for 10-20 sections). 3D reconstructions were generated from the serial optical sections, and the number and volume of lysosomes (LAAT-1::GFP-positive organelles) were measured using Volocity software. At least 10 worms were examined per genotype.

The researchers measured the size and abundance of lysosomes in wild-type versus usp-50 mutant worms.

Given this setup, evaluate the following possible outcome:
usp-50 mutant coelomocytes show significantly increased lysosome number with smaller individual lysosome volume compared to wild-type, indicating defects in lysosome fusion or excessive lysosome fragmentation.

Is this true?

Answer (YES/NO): NO